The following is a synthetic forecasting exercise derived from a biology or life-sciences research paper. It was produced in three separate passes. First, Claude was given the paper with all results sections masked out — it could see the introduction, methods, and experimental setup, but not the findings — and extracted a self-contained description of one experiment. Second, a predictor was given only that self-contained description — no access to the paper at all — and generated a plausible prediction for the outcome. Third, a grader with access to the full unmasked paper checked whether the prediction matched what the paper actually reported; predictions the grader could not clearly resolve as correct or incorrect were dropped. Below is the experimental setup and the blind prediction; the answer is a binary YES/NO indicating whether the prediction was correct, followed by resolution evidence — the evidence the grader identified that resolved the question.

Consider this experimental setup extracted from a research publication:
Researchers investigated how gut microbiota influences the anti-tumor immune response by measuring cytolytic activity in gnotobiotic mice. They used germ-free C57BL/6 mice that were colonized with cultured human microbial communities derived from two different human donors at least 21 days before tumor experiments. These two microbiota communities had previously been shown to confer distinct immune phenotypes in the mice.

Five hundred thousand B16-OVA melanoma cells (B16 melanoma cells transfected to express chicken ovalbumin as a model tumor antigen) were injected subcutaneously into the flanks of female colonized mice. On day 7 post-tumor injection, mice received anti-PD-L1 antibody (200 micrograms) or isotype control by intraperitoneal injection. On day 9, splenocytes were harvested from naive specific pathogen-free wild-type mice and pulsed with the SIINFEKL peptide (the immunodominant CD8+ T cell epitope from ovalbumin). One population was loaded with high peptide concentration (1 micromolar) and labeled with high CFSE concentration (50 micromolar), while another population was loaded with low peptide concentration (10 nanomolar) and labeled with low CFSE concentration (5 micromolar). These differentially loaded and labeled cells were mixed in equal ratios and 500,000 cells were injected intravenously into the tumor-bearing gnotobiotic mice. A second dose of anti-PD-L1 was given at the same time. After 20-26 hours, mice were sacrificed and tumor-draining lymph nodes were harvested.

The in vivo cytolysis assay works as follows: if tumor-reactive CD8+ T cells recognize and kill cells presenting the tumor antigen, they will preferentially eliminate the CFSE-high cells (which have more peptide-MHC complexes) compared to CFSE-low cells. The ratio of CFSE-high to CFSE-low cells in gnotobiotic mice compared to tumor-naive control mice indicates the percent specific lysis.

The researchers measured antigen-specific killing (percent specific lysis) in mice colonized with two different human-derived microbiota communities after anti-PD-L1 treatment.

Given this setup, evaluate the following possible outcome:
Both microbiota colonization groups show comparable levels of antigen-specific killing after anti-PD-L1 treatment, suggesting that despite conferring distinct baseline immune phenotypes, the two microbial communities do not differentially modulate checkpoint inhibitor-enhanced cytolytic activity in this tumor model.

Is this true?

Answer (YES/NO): NO